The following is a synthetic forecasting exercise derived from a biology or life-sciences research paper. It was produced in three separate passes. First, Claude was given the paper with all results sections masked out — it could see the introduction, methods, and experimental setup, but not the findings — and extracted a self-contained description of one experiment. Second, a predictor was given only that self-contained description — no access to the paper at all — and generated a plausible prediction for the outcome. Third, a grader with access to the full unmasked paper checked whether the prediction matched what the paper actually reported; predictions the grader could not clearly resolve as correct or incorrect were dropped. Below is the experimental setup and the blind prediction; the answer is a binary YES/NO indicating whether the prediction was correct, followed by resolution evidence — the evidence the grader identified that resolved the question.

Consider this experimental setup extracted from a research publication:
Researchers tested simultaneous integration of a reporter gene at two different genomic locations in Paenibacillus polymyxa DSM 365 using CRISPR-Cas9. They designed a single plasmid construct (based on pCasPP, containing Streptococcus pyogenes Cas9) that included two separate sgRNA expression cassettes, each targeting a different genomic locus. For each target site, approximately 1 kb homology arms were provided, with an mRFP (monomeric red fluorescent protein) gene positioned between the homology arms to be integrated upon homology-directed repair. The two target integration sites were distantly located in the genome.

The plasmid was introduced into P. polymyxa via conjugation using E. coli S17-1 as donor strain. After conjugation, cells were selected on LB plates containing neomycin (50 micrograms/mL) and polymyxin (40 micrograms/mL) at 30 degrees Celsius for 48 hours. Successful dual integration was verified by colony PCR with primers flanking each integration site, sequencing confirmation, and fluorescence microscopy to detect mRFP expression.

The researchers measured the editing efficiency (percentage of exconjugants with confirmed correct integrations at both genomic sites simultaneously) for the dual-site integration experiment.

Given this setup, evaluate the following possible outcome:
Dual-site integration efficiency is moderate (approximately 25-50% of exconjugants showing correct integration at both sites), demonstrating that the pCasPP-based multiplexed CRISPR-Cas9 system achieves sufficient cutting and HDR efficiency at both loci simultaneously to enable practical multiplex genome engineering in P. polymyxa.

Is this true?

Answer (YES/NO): YES